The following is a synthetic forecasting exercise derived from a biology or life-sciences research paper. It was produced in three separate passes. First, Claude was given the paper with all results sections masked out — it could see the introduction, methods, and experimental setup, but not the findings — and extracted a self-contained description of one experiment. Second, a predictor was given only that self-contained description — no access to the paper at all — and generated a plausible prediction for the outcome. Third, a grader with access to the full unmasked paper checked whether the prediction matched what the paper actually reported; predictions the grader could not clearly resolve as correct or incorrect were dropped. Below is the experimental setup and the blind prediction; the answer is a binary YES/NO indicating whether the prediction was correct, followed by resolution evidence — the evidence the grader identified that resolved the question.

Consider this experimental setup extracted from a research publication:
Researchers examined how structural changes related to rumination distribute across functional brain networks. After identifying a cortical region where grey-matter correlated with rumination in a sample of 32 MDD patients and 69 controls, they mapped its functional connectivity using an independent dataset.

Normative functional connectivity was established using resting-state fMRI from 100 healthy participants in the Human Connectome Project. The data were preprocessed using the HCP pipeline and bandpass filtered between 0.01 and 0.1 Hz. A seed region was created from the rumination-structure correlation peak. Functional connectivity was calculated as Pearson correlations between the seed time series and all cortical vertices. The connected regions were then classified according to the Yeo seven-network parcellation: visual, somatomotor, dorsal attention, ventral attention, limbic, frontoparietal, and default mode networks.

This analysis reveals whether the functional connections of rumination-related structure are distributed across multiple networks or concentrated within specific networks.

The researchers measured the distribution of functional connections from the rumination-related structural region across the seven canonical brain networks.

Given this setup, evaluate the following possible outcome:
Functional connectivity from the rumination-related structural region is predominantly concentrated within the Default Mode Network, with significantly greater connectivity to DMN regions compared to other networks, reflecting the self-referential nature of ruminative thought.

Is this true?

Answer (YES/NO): NO